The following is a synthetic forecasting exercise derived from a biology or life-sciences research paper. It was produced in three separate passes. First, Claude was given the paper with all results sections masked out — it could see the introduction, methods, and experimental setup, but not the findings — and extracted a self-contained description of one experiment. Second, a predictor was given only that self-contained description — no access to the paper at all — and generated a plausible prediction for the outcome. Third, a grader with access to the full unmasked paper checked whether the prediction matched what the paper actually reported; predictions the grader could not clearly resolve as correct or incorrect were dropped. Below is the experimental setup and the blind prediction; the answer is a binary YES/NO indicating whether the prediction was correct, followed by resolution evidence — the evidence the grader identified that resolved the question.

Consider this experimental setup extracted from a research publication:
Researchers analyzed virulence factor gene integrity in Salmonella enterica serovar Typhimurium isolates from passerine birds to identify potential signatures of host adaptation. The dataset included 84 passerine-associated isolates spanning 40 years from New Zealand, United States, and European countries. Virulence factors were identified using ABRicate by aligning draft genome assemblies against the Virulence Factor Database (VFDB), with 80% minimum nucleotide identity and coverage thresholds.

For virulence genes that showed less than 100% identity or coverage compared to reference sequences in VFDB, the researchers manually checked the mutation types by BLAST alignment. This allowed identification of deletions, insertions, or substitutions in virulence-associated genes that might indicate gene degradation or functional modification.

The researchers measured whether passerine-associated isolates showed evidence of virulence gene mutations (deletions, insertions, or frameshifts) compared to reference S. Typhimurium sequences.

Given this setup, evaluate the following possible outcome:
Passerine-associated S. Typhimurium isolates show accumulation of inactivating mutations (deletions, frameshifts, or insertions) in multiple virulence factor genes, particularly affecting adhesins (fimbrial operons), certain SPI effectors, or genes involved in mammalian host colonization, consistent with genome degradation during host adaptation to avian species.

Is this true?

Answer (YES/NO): YES